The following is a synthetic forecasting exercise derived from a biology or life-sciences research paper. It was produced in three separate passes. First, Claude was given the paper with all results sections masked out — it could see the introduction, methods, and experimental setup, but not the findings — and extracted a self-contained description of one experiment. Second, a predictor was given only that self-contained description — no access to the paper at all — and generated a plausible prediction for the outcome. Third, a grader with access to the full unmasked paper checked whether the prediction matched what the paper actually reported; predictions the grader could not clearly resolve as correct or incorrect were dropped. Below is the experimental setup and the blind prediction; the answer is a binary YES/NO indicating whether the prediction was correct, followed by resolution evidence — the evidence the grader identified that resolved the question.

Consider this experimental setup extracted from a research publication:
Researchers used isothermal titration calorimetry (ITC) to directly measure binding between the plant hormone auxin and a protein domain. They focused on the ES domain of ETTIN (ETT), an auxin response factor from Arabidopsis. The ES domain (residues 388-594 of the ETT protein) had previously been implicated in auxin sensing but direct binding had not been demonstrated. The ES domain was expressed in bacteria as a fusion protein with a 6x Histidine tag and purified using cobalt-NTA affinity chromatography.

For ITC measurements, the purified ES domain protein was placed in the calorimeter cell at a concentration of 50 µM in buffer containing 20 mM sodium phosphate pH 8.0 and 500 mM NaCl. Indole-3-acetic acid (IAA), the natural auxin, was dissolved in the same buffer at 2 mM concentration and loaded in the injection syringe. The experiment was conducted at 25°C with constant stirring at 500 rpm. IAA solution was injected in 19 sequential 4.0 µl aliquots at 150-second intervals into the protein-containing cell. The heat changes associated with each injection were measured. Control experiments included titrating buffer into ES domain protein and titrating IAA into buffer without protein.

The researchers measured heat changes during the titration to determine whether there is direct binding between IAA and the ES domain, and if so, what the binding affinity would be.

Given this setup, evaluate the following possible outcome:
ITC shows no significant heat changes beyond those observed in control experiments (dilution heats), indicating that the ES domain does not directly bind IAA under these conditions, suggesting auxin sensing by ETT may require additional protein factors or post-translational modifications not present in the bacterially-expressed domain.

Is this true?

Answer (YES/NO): NO